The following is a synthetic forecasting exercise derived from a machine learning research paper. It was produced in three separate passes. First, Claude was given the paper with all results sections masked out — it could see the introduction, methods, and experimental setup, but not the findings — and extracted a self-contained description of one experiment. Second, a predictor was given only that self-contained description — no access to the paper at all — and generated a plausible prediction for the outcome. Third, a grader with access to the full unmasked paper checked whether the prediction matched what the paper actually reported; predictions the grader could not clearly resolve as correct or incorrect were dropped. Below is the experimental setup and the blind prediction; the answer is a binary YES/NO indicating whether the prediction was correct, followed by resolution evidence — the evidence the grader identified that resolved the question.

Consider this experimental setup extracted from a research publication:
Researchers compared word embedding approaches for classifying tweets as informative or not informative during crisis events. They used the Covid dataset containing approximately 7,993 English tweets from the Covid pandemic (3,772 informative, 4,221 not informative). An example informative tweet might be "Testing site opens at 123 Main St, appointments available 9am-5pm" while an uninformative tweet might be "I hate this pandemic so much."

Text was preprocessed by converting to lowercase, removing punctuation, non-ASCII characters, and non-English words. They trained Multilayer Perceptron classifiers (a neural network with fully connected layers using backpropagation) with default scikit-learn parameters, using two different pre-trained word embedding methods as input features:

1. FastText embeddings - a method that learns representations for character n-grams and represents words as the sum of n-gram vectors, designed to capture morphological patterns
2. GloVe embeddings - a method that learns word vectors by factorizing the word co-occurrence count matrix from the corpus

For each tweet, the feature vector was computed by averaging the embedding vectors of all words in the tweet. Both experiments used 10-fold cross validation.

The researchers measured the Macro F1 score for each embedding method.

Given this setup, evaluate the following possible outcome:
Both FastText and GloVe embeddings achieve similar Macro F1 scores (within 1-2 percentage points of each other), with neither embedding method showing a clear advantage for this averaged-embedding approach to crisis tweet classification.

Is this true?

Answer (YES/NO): YES